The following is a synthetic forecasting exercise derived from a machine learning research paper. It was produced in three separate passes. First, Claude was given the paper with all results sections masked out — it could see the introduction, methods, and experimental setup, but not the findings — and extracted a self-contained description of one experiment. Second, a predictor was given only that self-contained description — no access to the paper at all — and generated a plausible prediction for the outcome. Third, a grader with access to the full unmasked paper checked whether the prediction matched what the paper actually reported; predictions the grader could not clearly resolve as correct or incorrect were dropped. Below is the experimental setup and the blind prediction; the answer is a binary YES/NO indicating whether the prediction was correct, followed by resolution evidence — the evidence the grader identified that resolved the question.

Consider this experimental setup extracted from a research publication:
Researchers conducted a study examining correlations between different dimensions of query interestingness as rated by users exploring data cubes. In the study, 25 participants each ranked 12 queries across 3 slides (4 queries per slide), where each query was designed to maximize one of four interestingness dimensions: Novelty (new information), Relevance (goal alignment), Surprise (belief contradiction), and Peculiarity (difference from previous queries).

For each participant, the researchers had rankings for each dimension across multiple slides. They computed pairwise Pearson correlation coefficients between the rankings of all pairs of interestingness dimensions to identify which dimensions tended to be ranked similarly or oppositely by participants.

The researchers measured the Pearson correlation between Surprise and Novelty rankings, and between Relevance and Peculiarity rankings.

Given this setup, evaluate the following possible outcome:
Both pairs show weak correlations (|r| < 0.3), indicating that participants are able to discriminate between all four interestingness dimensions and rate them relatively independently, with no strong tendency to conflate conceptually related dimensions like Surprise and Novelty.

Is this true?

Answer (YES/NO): NO